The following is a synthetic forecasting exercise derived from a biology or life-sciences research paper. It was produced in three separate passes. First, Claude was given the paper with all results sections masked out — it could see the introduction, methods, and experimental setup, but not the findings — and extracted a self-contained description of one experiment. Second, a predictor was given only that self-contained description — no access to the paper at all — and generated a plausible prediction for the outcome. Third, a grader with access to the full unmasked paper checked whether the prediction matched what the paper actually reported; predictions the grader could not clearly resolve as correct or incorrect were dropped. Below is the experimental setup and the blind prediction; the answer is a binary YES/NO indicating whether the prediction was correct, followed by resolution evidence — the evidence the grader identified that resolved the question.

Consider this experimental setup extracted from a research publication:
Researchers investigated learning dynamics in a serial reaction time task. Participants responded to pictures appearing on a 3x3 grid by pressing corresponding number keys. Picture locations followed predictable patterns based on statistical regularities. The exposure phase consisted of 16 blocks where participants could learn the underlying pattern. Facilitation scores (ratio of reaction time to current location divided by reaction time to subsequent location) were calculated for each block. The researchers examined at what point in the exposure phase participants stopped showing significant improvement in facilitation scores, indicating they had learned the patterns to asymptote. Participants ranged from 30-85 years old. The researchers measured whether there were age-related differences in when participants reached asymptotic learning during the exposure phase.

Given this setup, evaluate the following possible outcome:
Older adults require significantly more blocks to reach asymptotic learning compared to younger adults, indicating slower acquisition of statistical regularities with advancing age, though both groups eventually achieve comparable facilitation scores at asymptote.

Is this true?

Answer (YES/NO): NO